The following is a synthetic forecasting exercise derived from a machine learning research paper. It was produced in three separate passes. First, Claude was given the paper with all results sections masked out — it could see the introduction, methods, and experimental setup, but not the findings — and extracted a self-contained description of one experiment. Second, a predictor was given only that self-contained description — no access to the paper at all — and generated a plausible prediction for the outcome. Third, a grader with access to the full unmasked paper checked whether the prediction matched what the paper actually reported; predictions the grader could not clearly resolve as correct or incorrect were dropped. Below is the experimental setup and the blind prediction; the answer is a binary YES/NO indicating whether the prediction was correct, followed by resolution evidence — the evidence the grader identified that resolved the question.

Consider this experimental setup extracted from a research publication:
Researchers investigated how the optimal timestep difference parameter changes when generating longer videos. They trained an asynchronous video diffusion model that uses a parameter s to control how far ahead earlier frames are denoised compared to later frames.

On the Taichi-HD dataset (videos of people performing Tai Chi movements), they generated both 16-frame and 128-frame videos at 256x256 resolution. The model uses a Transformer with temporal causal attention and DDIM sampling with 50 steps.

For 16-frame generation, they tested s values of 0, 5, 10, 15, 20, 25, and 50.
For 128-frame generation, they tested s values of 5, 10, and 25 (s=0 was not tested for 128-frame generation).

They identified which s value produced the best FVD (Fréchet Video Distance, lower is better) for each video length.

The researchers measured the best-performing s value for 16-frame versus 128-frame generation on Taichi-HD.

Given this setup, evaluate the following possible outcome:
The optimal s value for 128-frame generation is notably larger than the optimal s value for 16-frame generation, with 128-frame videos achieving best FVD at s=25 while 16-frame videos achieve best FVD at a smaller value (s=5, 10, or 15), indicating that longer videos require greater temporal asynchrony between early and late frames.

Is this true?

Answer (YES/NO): NO